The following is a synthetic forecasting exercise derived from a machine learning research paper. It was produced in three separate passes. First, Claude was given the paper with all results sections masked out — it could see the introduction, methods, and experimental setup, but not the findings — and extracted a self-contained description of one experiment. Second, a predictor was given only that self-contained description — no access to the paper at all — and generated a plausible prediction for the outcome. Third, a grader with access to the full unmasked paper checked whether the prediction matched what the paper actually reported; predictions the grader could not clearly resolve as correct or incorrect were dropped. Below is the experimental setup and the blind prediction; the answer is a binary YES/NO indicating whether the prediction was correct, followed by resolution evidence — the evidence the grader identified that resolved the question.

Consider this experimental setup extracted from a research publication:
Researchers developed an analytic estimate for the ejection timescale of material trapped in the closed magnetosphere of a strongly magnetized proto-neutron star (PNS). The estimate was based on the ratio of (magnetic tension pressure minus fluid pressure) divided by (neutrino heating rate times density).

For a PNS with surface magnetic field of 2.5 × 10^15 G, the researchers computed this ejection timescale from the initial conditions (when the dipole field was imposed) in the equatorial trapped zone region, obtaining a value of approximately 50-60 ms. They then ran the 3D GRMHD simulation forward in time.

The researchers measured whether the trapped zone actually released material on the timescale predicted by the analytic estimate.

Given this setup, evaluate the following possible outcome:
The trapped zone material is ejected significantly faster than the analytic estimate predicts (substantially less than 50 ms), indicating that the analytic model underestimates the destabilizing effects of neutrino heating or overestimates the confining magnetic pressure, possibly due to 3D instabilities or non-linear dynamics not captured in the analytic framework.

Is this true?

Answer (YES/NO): NO